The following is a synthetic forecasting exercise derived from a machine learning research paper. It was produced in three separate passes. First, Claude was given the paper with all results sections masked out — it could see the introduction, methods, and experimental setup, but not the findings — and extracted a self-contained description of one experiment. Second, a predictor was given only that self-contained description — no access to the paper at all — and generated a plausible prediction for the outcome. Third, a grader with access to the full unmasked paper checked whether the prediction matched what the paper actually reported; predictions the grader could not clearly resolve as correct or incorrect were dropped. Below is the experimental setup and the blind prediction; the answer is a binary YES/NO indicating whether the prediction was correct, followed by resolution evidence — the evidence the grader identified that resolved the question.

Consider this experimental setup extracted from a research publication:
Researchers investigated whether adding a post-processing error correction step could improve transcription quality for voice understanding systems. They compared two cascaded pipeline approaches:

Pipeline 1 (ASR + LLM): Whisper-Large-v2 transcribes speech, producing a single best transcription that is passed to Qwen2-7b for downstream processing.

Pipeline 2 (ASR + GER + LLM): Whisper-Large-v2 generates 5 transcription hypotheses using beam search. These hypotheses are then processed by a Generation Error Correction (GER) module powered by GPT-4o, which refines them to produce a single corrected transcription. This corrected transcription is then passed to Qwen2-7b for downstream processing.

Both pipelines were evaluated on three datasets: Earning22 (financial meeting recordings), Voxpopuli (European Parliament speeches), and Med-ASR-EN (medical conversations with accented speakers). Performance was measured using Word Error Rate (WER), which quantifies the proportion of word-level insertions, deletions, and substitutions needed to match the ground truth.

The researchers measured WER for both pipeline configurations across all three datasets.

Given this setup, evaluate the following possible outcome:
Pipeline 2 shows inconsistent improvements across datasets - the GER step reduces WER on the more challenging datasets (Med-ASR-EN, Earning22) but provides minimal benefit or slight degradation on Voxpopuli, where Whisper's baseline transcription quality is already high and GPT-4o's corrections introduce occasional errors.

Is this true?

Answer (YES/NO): NO